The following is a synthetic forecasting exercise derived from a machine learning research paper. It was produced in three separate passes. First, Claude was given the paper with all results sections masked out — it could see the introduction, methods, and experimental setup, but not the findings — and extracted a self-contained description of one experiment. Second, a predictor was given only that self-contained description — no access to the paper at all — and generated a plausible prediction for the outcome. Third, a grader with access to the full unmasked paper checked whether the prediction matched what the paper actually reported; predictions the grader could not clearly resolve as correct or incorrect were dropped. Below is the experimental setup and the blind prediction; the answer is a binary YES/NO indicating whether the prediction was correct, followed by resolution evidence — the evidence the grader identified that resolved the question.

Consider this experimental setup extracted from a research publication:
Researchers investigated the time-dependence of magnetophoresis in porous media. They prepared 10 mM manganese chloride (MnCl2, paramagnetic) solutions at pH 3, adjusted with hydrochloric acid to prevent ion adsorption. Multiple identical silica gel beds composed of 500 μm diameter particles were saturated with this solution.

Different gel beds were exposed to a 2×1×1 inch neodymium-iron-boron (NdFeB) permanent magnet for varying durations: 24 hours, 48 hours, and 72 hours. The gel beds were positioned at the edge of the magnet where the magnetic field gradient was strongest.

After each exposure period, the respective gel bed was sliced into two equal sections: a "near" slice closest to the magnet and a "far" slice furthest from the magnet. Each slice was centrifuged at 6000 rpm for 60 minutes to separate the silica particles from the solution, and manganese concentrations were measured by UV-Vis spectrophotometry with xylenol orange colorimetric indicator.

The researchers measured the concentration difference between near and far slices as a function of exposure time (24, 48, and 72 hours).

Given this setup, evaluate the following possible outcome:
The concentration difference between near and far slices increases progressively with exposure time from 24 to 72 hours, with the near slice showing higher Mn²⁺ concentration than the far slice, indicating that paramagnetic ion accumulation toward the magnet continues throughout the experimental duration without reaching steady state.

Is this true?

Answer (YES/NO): NO